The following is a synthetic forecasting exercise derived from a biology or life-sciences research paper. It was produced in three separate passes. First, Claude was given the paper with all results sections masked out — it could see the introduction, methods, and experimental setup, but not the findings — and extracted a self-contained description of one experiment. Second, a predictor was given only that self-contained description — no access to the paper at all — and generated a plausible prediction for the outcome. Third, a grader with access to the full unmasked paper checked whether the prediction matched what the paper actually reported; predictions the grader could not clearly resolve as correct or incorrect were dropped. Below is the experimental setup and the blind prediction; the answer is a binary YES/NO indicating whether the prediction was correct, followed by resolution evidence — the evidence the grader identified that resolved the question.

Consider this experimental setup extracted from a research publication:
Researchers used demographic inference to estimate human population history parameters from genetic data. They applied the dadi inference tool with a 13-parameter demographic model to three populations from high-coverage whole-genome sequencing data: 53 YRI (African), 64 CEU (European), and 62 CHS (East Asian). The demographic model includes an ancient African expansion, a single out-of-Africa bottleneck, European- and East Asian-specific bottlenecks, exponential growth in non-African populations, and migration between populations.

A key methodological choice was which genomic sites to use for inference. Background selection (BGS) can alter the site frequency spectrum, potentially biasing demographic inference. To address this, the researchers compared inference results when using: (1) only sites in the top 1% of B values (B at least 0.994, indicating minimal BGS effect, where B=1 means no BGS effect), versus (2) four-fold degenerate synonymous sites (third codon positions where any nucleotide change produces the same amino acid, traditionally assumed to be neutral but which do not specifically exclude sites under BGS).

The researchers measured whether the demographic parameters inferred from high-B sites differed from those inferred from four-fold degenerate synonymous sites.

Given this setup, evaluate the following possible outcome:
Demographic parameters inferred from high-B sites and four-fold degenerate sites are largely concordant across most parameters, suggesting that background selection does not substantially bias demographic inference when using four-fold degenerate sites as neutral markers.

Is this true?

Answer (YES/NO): NO